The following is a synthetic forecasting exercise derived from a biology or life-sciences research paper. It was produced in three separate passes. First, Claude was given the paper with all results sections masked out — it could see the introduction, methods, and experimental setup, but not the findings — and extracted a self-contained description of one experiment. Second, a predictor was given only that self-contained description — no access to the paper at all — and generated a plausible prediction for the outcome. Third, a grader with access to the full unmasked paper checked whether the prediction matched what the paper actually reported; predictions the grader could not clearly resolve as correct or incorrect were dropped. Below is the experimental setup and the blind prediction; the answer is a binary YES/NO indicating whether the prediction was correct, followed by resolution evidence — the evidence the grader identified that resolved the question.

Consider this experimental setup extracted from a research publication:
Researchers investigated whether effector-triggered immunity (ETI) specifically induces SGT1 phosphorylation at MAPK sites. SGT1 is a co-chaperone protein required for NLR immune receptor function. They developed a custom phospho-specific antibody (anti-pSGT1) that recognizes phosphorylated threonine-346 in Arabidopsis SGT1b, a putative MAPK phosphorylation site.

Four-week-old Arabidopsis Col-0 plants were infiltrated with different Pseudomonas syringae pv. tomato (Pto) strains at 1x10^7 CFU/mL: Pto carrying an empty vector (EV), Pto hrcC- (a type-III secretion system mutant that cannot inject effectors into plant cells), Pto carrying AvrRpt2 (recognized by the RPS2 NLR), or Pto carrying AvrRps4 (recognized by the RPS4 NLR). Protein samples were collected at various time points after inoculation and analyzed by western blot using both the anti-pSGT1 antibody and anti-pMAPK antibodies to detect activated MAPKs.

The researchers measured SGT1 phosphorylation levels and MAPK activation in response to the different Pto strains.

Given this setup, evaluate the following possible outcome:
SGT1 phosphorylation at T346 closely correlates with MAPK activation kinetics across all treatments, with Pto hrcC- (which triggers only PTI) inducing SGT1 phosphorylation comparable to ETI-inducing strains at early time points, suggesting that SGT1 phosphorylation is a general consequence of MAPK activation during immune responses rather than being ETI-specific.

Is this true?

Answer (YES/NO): NO